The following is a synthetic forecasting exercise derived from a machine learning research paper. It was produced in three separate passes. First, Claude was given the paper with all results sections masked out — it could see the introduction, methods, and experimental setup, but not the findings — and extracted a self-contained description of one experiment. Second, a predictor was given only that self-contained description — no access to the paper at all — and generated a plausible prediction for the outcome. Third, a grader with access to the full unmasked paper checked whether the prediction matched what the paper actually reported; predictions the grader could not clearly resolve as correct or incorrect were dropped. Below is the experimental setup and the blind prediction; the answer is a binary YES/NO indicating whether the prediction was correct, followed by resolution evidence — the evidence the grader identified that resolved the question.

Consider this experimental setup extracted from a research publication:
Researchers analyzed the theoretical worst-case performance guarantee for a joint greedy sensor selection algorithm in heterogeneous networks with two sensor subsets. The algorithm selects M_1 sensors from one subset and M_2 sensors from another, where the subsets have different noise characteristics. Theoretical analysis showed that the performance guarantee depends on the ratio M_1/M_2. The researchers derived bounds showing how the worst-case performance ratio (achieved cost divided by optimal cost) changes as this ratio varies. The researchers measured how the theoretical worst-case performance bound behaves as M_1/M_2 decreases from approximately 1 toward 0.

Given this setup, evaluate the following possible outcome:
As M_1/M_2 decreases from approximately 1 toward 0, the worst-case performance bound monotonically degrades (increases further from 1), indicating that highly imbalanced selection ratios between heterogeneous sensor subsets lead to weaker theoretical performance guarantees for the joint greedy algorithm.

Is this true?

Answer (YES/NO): NO